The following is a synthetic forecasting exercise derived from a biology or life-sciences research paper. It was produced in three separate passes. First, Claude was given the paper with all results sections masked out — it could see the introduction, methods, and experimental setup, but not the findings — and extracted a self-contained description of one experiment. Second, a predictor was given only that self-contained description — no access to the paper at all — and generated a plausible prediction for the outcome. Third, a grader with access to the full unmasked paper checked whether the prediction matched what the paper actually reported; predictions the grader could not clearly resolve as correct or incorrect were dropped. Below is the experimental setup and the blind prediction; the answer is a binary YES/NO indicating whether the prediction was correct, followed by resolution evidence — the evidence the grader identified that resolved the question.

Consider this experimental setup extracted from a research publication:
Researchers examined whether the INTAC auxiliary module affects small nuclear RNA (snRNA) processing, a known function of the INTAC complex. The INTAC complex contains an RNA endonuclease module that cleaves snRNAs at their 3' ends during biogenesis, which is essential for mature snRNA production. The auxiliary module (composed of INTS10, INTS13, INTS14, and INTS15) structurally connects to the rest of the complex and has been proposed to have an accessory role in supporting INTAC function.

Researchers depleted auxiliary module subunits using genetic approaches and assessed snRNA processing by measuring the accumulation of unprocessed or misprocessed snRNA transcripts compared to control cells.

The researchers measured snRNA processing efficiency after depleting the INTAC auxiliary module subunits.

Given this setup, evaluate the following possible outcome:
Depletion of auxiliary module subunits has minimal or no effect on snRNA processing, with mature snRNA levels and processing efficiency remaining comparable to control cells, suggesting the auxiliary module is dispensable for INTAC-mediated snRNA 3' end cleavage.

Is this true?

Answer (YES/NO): YES